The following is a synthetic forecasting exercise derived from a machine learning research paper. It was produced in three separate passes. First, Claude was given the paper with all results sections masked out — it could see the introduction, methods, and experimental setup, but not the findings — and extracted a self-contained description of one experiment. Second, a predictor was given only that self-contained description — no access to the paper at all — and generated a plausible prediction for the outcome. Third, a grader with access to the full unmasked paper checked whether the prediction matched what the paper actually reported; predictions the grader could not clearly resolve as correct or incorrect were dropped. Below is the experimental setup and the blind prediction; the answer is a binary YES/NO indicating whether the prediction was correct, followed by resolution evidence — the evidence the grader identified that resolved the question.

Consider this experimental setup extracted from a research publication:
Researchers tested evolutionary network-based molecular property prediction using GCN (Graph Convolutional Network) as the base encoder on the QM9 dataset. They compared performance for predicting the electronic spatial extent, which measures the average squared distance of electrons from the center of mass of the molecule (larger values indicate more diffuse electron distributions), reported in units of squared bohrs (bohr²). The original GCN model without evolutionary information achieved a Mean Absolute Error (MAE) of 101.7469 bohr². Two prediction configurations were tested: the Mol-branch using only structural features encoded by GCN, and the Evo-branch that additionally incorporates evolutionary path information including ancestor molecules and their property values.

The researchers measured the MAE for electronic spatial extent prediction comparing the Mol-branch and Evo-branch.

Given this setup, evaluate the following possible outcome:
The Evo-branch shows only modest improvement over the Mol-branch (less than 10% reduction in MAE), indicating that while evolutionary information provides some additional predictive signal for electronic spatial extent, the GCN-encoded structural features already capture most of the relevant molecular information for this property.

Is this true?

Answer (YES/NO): NO